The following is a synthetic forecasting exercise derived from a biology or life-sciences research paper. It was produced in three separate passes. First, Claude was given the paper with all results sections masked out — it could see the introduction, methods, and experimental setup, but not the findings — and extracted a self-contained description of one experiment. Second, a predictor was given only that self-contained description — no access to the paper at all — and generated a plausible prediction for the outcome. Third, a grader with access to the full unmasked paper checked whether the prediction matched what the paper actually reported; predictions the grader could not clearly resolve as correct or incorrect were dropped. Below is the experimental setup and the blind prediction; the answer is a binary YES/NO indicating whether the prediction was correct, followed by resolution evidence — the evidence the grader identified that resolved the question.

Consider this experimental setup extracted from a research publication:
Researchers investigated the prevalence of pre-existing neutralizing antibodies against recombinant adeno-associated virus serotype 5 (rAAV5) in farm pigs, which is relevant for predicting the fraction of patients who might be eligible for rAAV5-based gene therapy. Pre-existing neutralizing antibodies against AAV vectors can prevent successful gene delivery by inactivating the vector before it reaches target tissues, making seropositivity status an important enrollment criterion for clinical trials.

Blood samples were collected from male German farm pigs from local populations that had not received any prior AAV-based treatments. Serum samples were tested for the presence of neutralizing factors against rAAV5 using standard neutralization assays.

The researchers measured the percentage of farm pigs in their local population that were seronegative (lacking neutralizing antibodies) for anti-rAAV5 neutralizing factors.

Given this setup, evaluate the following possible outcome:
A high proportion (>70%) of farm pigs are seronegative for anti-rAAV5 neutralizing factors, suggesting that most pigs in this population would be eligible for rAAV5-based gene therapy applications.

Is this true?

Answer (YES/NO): NO